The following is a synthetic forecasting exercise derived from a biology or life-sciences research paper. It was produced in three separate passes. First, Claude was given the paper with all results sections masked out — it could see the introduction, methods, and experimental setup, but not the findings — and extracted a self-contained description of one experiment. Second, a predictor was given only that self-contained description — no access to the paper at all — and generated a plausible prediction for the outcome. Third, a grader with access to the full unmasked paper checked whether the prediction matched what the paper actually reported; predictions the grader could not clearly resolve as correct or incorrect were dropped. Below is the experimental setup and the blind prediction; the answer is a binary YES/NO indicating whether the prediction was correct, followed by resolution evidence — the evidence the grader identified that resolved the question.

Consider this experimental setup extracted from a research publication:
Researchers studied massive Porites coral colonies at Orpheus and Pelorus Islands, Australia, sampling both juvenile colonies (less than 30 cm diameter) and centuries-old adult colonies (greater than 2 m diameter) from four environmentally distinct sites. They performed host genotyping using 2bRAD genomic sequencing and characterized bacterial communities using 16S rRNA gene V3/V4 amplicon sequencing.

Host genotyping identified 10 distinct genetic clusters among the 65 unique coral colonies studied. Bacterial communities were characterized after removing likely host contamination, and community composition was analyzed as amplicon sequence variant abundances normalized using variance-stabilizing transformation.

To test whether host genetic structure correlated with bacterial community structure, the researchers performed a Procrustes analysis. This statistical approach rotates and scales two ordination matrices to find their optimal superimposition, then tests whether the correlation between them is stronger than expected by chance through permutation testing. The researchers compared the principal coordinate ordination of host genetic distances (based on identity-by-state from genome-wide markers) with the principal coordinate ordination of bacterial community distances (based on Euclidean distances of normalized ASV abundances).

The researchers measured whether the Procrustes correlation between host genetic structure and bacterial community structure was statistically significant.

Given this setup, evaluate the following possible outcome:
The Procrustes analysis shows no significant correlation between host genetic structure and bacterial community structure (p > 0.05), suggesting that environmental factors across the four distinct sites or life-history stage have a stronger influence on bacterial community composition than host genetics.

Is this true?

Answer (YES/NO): NO